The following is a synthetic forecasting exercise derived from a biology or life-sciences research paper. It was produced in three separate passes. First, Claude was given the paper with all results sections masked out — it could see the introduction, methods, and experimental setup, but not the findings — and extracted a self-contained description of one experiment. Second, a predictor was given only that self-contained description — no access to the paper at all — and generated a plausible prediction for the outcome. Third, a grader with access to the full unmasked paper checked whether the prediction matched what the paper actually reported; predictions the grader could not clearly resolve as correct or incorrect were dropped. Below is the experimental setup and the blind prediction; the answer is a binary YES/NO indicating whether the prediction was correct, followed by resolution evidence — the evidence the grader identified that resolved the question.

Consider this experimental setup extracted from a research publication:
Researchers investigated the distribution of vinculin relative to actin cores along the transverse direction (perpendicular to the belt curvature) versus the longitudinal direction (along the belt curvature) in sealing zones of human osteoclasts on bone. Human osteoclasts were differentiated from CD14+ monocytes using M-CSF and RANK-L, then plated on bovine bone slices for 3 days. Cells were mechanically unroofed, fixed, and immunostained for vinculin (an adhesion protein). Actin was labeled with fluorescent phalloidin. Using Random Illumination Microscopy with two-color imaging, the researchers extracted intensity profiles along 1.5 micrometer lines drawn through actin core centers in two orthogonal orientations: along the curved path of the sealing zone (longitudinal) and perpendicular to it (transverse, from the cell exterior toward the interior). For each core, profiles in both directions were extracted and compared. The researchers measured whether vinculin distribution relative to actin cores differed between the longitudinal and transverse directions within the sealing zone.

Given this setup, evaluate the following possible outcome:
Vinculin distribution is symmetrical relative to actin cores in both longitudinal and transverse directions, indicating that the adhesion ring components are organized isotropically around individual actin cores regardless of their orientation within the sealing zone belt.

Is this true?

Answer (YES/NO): NO